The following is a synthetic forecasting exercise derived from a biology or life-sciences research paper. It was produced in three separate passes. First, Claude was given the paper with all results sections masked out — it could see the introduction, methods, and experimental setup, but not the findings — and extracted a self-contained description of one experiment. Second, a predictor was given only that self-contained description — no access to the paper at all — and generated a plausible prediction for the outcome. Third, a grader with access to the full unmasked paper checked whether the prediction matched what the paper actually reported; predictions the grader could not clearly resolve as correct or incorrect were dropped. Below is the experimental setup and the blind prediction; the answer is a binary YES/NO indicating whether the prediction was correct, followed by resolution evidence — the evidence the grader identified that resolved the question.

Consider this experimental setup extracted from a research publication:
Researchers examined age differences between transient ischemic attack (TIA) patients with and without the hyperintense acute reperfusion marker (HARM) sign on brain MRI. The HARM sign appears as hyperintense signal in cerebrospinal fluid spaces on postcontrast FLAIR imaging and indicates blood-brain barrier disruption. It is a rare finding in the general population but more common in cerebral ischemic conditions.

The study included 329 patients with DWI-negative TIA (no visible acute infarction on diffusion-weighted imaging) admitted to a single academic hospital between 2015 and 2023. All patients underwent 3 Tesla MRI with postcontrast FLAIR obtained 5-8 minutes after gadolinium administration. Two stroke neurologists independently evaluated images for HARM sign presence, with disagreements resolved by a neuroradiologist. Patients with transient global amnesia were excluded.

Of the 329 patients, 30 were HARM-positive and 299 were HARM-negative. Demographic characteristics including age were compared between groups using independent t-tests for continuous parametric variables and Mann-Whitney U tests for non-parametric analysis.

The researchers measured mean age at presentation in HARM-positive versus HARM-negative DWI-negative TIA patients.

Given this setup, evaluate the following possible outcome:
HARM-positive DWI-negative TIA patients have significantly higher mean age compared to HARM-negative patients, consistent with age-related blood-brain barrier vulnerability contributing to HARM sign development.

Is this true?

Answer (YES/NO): YES